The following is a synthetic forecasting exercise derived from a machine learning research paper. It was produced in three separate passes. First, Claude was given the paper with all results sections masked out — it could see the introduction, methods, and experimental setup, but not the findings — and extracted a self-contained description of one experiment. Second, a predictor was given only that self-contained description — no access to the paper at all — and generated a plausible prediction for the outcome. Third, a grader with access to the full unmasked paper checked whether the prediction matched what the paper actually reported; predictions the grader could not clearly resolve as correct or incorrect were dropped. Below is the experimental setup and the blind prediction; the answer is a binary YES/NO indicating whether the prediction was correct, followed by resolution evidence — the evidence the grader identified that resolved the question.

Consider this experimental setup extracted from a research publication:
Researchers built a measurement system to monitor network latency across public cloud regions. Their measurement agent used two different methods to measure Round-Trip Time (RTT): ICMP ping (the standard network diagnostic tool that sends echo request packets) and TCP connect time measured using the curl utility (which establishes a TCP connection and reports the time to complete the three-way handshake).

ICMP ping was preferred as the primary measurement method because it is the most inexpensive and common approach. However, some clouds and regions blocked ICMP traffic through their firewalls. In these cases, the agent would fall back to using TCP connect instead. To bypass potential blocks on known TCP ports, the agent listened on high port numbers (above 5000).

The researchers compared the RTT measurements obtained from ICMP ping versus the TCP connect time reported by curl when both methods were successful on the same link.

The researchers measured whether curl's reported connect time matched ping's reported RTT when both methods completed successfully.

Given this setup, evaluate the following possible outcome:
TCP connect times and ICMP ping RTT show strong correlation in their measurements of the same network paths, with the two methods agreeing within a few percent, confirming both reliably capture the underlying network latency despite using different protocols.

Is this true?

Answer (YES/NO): YES